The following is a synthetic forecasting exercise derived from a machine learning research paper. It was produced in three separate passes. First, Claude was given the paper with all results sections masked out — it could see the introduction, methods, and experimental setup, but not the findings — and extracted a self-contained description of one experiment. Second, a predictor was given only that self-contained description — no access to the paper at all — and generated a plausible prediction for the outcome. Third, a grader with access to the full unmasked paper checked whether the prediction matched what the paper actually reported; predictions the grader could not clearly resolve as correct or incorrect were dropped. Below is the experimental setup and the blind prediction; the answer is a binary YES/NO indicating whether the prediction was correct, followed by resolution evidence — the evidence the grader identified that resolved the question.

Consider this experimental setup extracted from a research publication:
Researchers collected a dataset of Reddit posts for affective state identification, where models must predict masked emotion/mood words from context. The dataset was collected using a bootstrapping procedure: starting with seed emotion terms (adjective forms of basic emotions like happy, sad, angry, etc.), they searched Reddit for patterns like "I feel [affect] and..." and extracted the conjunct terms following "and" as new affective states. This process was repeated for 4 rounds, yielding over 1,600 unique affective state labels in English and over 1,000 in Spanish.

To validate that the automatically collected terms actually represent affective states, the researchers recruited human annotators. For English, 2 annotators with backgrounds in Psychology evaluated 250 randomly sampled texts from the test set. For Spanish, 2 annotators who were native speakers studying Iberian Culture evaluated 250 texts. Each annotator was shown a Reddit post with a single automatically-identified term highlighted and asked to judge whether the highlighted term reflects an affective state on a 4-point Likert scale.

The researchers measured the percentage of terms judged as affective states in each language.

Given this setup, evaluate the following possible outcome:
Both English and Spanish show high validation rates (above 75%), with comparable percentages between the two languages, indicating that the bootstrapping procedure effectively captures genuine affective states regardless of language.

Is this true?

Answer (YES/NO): NO